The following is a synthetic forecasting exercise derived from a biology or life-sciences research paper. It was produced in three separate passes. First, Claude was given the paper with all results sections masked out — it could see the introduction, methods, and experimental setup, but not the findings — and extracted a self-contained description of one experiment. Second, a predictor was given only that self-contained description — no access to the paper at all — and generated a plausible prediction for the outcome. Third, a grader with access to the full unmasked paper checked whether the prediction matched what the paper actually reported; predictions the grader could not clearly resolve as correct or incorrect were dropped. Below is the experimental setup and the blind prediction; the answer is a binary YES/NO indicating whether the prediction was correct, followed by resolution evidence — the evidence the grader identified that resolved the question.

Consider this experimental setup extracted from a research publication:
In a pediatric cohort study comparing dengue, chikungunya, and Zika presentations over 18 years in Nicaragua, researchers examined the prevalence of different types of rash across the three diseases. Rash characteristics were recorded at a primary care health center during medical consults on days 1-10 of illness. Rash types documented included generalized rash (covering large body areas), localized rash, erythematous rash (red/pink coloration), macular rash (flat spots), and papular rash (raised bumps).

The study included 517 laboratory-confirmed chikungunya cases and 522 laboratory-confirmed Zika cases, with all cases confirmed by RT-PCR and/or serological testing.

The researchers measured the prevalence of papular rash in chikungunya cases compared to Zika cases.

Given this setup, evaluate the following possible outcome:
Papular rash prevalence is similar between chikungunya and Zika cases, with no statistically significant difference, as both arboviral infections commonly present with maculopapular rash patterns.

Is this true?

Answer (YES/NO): NO